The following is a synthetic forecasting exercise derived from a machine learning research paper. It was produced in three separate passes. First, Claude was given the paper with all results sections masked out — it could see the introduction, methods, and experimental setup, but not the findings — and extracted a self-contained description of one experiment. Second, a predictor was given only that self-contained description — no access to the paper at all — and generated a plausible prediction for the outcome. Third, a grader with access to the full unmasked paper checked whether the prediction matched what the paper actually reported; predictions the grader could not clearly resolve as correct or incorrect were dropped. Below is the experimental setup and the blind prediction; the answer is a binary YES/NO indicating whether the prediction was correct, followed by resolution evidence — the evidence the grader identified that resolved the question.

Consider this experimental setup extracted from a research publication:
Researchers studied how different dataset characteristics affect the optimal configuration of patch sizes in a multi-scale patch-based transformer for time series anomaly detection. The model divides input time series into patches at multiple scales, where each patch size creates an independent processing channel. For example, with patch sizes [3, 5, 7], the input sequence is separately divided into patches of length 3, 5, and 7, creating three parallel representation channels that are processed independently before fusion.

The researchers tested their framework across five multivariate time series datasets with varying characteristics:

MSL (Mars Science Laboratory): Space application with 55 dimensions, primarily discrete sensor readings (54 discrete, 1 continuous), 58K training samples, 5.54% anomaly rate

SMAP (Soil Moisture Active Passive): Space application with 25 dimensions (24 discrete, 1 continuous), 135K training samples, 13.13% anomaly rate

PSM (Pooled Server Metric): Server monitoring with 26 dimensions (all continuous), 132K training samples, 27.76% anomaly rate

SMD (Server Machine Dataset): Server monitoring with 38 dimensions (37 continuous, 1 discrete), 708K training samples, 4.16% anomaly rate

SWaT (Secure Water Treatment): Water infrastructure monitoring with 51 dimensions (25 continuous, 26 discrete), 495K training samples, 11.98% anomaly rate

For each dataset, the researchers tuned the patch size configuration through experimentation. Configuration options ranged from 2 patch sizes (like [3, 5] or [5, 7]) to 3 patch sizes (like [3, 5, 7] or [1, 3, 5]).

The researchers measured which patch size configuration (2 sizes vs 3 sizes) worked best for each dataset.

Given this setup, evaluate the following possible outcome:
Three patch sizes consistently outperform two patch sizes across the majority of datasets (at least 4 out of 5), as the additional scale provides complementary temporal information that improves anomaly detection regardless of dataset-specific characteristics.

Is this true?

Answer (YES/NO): NO